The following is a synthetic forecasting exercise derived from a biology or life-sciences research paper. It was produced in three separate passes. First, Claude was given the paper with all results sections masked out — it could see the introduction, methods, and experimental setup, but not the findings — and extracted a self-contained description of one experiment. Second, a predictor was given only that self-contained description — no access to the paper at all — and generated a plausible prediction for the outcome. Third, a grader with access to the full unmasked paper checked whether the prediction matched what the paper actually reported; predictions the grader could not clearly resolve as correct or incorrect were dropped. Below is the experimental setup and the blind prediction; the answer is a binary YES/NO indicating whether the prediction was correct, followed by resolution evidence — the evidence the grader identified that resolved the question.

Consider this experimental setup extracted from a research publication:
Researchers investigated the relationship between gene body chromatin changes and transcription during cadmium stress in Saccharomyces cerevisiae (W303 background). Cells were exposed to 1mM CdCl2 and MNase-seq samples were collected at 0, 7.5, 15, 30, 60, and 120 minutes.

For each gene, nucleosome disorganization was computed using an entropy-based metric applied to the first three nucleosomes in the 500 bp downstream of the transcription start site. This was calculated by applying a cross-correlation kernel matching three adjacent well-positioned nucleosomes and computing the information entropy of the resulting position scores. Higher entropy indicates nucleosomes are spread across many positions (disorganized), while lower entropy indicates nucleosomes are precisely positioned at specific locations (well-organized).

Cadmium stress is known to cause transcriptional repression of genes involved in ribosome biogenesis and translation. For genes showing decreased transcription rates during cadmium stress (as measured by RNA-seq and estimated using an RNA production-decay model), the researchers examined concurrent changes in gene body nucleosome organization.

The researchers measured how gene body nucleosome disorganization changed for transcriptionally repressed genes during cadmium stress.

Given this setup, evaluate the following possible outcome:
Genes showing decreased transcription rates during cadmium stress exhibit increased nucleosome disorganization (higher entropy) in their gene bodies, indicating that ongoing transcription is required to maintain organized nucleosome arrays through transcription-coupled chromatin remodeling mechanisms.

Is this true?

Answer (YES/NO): NO